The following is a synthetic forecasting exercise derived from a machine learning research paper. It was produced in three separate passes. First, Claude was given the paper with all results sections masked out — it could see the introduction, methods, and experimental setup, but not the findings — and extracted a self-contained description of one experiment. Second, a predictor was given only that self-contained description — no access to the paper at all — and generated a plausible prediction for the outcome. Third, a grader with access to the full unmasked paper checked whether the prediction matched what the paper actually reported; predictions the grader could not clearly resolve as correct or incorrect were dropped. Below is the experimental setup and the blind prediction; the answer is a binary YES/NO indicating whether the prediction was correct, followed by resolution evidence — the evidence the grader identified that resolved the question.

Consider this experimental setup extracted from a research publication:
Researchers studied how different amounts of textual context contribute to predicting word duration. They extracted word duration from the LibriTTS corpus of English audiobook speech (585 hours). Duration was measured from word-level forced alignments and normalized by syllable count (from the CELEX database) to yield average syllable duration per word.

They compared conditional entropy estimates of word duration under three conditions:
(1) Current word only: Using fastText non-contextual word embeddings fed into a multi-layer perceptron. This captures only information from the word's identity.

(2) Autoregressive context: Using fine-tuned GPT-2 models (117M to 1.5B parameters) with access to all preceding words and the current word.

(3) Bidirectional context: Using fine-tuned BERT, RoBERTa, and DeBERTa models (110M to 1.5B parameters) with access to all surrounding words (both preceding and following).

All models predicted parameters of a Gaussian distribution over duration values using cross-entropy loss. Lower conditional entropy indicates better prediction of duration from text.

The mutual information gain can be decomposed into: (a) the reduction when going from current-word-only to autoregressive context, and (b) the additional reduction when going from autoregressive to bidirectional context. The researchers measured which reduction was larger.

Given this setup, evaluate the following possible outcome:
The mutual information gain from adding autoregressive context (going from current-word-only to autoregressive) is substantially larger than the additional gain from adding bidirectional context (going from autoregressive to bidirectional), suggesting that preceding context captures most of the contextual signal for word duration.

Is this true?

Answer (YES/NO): NO